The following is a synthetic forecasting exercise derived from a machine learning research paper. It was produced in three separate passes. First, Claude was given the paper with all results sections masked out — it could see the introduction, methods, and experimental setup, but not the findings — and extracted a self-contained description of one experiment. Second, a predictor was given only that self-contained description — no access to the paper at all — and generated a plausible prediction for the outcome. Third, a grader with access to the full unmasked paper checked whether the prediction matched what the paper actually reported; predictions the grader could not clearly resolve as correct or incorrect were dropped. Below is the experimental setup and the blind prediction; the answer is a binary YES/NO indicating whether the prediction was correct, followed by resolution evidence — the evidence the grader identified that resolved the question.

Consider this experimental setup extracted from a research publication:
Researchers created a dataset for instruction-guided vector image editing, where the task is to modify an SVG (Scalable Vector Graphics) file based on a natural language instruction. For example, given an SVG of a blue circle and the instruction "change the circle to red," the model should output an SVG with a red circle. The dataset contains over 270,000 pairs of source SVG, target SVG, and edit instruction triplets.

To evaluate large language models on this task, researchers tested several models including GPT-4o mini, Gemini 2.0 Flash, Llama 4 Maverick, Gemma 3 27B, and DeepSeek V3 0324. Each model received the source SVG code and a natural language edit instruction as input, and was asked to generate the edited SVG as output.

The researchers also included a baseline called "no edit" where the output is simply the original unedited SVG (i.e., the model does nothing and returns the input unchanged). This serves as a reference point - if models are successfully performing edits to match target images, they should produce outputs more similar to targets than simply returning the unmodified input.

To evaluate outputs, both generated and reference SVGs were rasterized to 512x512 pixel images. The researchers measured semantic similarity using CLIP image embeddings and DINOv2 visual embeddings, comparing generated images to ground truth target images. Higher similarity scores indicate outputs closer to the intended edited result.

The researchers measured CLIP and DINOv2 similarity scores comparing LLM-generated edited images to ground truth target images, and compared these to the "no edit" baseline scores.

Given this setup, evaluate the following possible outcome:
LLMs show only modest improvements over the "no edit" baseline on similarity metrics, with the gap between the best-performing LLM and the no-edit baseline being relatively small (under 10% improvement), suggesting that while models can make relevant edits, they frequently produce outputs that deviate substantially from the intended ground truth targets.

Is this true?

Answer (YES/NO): NO